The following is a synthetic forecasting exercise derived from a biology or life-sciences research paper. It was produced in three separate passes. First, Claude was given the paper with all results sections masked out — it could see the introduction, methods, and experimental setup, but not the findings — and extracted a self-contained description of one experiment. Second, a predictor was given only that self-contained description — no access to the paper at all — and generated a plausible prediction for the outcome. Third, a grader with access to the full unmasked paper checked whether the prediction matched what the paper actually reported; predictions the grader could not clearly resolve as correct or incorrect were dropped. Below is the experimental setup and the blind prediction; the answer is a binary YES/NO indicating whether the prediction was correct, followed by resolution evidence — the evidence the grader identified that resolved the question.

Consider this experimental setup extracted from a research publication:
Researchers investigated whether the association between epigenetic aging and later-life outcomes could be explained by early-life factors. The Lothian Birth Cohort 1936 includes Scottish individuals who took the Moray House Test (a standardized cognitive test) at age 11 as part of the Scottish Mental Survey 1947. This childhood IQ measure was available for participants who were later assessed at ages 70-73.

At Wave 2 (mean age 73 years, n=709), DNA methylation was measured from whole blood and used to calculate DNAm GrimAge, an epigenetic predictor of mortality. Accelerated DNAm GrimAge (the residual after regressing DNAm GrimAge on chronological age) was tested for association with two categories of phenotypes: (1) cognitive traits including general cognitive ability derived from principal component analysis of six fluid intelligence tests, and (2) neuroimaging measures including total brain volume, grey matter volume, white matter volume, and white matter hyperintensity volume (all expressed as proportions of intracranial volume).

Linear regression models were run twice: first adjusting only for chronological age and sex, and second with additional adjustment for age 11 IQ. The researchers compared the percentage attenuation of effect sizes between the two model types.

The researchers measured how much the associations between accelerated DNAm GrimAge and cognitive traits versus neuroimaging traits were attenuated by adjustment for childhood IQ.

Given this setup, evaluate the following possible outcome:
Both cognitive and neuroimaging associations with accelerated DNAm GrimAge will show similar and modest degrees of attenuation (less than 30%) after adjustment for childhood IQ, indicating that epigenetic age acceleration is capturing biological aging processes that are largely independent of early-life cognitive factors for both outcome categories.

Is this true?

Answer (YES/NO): NO